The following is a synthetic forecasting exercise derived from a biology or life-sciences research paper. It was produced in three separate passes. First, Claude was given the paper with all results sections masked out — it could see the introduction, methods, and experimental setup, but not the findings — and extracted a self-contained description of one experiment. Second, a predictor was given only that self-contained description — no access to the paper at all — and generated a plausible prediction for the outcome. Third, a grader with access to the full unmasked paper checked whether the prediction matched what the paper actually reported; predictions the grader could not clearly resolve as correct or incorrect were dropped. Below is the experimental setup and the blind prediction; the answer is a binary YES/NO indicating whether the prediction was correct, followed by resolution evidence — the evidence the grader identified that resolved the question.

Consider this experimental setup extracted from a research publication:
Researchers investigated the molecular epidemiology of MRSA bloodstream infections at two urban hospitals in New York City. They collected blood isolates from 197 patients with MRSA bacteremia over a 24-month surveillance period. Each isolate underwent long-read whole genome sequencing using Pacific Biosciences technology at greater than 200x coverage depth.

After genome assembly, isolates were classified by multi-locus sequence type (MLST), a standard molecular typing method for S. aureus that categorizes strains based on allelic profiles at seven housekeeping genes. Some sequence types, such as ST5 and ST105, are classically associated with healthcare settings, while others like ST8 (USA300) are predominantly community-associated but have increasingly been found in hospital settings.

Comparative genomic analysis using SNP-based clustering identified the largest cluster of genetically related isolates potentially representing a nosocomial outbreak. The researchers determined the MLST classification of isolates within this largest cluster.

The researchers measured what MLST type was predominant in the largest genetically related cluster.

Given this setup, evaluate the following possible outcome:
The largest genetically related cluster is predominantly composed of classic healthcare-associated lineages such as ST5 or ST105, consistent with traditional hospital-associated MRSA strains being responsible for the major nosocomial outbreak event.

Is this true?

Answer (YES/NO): YES